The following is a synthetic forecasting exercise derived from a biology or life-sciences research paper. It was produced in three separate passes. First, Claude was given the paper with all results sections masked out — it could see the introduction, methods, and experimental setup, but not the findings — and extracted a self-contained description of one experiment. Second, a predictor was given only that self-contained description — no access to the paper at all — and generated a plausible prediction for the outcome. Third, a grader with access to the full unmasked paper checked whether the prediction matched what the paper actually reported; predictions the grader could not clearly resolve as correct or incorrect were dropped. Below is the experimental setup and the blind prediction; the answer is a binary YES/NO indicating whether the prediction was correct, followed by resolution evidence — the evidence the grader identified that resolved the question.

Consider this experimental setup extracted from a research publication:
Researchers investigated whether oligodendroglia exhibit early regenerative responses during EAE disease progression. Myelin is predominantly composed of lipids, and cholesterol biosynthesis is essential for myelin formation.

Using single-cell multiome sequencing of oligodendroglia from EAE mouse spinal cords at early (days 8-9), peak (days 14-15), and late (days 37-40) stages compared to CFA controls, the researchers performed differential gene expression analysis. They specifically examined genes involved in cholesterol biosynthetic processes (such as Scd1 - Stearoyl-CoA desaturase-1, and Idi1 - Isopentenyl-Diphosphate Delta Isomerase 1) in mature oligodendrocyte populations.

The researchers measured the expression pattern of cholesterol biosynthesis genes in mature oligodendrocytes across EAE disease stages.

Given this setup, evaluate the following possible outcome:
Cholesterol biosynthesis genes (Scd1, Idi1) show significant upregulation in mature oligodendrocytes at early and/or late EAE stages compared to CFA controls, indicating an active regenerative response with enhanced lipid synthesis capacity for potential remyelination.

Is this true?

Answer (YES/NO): YES